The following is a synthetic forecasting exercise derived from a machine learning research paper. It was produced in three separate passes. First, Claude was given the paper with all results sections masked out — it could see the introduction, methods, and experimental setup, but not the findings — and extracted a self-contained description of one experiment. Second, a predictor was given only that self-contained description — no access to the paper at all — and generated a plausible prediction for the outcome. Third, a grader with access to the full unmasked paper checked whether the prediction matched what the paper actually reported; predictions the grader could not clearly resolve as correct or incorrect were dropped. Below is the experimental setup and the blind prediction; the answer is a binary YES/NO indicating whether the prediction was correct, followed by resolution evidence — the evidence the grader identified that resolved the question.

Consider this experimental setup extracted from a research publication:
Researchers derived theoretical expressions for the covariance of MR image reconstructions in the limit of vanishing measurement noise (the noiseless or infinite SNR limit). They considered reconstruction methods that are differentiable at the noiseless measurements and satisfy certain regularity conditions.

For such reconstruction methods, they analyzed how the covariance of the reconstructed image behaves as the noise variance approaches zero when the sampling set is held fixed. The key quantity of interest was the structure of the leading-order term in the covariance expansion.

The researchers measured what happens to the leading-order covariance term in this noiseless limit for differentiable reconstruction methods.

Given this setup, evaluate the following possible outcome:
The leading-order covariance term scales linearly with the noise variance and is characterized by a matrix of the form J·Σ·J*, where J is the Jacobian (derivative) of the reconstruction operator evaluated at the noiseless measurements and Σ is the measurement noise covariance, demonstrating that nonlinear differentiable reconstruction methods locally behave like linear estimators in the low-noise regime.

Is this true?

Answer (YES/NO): YES